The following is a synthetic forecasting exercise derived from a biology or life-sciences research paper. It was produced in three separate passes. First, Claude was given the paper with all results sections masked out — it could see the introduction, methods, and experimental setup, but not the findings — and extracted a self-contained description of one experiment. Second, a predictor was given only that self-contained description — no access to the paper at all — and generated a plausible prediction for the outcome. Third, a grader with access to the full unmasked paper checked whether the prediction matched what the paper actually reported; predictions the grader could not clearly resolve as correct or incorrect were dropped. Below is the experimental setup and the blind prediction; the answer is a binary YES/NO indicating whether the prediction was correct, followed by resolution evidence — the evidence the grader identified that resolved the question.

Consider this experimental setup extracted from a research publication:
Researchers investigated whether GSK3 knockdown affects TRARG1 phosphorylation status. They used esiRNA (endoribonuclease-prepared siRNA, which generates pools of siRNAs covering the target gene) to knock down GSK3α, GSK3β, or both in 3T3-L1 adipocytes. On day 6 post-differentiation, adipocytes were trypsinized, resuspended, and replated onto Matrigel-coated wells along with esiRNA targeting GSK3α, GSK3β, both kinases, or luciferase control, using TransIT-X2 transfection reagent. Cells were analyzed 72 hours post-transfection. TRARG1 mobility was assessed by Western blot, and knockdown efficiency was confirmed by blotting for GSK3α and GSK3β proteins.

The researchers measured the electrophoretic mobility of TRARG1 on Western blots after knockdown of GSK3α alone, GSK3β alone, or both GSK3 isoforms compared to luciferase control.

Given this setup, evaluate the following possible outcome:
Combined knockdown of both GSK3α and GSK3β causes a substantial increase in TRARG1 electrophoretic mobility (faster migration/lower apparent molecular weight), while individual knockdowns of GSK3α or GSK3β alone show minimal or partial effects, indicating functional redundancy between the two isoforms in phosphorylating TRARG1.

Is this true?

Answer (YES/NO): NO